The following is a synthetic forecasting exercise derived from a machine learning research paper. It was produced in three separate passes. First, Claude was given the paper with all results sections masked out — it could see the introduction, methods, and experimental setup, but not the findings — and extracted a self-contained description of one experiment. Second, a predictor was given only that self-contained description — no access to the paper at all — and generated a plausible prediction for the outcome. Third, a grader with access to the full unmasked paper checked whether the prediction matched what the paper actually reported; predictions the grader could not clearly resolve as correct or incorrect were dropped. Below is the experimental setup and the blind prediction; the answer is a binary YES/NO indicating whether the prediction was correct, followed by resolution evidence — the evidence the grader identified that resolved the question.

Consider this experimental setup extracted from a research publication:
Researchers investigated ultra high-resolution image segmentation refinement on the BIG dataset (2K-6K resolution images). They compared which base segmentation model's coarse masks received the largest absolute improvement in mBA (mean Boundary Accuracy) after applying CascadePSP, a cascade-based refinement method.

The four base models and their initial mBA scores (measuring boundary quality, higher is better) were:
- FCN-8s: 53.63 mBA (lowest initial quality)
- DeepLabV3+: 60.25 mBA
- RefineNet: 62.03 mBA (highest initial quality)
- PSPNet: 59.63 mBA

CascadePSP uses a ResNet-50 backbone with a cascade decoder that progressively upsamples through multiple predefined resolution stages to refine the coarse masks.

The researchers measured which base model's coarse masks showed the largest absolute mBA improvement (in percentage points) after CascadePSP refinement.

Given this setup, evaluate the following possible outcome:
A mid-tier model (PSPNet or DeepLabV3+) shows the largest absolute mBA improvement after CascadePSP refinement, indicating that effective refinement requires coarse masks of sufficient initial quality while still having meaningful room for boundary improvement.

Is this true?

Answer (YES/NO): YES